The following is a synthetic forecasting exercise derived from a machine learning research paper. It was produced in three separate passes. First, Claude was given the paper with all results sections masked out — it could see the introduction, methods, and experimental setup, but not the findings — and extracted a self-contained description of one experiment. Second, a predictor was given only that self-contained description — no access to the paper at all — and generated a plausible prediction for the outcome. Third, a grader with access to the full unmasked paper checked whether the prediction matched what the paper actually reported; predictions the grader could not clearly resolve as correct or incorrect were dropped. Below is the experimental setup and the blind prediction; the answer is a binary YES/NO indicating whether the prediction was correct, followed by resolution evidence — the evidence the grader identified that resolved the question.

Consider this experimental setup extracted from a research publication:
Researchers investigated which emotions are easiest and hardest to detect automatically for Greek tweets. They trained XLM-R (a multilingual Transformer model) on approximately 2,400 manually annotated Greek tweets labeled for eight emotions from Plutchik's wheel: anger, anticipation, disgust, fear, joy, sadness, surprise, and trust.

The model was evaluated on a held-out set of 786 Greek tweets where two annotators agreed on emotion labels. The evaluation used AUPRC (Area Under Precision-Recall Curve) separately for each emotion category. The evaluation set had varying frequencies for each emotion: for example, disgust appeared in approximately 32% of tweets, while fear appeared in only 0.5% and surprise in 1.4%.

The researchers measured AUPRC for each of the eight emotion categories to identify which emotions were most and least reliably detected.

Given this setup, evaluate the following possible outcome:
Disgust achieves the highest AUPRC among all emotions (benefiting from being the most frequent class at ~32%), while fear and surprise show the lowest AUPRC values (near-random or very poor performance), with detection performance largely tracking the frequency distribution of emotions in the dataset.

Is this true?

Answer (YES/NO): NO